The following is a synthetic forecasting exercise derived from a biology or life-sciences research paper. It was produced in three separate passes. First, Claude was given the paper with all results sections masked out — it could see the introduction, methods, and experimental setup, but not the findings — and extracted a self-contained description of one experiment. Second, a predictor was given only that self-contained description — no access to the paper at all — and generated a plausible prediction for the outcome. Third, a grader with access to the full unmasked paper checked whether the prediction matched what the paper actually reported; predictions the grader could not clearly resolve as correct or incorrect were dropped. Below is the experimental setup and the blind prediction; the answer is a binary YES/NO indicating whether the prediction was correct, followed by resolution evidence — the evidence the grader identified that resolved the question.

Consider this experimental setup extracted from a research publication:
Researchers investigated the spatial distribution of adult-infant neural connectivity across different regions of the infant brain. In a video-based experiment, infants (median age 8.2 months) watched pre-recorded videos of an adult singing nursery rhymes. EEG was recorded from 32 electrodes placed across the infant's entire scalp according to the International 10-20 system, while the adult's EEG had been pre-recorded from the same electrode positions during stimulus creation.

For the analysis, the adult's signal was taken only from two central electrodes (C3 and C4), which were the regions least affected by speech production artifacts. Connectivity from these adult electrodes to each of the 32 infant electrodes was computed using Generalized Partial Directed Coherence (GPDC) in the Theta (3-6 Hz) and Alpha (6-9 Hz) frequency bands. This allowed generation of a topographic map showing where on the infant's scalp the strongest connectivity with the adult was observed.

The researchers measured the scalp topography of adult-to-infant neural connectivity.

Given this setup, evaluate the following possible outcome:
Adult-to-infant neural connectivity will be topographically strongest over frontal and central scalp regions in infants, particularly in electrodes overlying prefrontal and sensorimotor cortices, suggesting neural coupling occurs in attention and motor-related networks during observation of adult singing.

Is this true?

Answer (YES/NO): NO